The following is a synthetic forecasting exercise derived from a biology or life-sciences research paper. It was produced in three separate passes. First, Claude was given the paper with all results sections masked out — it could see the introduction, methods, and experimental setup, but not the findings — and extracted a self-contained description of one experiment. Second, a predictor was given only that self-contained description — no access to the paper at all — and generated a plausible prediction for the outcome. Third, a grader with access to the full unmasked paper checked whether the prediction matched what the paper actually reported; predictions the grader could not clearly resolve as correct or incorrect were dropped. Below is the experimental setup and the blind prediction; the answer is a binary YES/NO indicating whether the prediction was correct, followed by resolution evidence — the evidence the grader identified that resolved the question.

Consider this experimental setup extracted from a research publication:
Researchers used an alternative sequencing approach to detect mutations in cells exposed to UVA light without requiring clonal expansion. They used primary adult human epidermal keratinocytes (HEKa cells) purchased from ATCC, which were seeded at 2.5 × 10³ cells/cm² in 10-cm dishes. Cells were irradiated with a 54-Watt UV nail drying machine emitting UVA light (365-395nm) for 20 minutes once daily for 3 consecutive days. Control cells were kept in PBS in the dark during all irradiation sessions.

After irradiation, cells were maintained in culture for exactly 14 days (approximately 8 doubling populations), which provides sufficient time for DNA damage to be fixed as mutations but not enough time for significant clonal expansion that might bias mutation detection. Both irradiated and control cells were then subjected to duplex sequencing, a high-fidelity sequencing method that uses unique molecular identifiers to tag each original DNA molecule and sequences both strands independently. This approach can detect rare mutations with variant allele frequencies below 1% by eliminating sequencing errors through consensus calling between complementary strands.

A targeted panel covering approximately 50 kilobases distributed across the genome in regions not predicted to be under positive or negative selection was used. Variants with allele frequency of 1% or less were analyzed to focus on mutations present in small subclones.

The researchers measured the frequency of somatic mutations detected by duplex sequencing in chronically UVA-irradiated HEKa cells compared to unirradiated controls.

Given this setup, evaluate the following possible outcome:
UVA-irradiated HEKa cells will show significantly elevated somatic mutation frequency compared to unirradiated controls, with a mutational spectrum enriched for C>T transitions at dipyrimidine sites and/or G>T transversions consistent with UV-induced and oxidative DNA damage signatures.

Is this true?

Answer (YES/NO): NO